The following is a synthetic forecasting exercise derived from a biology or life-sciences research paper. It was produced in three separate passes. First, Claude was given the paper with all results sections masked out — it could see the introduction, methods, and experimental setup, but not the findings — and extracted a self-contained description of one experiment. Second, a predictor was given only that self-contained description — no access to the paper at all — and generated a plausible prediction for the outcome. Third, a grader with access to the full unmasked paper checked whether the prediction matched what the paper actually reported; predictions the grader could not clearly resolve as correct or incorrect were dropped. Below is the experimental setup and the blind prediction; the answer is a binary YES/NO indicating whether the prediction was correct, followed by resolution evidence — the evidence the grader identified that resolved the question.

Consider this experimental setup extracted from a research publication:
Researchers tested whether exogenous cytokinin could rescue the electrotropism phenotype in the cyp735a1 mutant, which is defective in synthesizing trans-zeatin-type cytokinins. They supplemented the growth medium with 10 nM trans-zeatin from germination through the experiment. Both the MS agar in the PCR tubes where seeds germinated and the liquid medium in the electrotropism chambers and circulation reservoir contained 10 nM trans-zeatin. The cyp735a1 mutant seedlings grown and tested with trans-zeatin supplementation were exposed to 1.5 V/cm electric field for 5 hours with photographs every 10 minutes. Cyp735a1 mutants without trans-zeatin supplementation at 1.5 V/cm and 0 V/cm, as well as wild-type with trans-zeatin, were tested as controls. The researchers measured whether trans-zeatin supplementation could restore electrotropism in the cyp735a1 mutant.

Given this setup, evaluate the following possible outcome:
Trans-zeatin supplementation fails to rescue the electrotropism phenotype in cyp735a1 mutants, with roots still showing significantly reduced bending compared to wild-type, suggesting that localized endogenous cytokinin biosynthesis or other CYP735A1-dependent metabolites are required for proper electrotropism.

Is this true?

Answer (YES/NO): NO